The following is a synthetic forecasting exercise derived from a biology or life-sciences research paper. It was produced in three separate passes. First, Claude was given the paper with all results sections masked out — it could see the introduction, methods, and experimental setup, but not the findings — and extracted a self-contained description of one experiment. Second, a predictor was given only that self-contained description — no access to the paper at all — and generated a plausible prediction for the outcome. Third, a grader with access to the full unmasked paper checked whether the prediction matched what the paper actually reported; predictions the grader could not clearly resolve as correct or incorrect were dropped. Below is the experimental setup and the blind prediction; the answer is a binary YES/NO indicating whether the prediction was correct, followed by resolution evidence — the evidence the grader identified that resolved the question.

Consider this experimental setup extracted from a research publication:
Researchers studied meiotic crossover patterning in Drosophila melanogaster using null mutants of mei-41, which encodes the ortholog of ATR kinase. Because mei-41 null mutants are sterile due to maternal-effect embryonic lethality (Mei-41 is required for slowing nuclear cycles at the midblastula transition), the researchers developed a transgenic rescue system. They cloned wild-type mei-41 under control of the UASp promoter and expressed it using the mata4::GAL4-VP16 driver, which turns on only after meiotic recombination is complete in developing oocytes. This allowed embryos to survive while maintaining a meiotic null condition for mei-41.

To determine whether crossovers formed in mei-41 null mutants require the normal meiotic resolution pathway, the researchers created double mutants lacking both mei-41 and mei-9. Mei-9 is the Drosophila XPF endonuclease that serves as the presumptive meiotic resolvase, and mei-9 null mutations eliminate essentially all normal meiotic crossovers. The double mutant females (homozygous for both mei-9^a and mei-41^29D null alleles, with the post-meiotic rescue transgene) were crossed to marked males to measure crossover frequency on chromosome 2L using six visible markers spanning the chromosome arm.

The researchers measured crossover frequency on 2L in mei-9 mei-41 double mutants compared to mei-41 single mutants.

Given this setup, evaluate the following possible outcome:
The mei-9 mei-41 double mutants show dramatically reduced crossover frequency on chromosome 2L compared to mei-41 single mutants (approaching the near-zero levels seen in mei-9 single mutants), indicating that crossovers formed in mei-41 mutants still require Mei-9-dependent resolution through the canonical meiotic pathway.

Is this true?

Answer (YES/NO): NO